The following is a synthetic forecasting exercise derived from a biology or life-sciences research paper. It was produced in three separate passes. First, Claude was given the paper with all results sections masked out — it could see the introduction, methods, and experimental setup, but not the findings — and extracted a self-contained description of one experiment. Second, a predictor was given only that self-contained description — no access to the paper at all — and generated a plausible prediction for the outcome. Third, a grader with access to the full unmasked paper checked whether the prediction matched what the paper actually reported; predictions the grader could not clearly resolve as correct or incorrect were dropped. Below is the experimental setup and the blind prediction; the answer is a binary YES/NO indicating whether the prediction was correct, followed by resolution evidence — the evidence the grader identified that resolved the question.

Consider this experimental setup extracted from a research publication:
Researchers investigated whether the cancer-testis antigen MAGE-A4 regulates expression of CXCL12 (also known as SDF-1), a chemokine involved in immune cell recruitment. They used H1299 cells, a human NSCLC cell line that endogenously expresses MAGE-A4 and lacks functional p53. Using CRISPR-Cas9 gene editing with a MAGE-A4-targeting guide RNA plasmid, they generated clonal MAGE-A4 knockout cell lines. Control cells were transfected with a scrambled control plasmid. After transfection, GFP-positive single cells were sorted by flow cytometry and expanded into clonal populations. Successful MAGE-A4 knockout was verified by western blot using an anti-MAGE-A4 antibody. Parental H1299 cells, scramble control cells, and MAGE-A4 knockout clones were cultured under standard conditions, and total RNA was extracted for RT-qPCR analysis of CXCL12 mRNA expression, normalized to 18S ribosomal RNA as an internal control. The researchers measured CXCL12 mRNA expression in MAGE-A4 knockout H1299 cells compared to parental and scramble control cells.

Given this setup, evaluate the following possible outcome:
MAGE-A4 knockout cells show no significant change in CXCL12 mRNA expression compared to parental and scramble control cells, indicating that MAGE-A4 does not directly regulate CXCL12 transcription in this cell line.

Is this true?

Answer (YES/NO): YES